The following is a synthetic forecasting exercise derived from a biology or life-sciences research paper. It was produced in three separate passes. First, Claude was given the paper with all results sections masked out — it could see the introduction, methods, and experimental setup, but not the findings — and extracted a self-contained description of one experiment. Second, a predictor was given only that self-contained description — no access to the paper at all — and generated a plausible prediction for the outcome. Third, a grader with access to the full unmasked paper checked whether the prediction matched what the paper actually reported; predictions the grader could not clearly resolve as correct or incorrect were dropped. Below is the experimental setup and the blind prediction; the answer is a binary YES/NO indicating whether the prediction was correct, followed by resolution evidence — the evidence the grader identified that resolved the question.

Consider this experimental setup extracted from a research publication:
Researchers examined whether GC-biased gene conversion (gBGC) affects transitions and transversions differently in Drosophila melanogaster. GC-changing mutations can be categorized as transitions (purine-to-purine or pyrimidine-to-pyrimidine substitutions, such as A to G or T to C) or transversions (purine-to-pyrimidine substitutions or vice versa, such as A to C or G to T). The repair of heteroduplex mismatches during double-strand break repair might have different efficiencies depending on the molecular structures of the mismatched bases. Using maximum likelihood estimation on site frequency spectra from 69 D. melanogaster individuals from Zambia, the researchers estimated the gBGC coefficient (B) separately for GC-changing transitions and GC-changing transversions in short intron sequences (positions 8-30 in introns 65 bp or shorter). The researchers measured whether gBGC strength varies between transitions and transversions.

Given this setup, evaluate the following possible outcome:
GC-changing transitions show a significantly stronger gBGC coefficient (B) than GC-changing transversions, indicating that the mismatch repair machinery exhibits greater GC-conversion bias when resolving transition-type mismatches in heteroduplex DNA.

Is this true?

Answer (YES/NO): NO